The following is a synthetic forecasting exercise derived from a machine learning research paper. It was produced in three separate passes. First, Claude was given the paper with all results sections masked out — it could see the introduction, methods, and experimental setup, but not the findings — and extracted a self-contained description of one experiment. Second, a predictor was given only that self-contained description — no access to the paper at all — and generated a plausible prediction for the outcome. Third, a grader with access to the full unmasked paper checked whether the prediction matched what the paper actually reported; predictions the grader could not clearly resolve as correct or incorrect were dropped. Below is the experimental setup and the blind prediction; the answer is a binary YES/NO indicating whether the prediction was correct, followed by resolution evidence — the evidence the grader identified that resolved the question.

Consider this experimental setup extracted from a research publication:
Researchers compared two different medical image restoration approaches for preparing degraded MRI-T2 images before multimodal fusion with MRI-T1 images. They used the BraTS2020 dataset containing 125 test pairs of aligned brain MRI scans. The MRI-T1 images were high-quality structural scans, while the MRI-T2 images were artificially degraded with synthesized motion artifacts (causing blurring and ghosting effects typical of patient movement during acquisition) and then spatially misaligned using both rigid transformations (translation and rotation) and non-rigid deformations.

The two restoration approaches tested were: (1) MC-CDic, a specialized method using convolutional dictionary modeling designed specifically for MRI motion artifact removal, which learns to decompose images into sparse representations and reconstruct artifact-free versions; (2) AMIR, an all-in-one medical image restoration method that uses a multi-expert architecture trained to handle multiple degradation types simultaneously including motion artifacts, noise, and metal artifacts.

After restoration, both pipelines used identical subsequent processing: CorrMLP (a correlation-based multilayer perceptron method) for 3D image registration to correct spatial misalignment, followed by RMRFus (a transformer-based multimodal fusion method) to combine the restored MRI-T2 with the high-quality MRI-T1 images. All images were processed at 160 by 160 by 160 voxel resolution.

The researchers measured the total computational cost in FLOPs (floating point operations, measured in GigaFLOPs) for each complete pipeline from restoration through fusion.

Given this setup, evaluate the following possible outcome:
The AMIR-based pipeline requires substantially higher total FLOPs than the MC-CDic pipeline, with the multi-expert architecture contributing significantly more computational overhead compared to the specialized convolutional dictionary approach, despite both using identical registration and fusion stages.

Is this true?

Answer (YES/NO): NO